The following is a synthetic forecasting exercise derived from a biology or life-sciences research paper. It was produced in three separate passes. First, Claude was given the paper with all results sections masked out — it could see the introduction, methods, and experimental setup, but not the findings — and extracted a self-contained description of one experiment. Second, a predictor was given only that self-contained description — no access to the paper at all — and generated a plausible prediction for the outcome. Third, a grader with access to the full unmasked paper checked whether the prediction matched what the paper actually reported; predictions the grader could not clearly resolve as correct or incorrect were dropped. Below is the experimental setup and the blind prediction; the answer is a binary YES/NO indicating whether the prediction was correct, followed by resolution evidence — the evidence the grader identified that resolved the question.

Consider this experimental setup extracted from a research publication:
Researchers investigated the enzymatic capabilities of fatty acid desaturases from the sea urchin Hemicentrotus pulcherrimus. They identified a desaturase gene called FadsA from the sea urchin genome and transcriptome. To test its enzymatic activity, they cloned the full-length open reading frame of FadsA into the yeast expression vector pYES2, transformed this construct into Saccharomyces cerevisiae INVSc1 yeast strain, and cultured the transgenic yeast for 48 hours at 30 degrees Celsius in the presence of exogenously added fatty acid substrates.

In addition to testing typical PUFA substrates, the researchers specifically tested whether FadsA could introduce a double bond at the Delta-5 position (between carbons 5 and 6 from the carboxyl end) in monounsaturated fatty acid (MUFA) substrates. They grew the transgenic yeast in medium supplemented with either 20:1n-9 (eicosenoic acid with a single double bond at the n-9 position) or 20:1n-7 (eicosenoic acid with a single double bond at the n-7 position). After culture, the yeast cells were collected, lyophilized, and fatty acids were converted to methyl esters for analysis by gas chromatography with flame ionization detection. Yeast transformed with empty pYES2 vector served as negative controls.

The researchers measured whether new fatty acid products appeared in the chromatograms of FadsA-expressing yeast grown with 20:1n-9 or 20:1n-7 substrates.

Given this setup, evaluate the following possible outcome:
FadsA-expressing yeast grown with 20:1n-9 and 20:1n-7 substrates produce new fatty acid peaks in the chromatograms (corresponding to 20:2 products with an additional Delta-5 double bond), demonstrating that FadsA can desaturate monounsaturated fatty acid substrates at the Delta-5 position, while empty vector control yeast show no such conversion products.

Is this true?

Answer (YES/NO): YES